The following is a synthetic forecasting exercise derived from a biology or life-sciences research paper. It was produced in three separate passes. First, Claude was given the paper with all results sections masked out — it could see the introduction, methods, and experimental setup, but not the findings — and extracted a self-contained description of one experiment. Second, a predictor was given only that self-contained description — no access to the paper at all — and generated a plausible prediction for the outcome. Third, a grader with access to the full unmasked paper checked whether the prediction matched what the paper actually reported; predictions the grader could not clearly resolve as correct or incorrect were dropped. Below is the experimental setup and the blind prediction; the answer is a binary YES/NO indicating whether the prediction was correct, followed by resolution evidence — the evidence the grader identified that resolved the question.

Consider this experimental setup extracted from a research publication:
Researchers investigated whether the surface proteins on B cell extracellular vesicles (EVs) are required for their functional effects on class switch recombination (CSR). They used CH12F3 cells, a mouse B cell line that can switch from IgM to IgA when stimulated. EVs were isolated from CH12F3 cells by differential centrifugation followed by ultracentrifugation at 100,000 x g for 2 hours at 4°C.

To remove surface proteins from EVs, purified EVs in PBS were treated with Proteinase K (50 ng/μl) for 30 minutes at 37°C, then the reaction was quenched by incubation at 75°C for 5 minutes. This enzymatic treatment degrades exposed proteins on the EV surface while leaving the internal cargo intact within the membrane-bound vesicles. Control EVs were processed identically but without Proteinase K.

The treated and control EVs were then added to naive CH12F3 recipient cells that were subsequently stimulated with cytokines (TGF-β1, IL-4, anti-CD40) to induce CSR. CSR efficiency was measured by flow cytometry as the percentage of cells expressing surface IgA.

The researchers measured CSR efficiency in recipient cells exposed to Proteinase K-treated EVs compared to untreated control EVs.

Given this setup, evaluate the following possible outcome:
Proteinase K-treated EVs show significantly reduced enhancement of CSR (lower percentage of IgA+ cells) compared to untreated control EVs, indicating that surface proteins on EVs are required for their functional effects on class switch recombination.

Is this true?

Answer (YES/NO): YES